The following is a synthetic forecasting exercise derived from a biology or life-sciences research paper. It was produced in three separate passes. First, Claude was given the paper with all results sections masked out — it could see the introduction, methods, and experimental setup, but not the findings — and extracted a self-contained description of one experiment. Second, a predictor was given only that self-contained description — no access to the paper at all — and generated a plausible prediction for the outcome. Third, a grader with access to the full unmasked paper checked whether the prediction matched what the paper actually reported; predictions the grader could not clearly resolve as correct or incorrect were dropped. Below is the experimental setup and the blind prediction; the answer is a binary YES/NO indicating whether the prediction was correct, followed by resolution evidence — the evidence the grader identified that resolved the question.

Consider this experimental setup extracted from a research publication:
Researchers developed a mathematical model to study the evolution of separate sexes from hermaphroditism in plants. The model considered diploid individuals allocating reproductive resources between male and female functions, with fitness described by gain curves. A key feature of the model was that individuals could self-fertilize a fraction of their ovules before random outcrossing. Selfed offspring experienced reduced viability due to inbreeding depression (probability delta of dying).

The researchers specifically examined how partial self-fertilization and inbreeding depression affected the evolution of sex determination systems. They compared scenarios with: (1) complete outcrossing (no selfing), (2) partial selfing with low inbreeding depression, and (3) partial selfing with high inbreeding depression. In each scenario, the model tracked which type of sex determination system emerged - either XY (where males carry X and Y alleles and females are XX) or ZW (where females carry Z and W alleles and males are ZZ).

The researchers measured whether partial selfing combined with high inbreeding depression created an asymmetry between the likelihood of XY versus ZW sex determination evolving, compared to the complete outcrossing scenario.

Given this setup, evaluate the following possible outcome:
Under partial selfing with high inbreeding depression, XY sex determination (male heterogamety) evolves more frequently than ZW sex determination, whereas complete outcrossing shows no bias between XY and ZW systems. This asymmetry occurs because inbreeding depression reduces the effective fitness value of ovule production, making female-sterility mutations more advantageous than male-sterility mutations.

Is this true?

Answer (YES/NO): NO